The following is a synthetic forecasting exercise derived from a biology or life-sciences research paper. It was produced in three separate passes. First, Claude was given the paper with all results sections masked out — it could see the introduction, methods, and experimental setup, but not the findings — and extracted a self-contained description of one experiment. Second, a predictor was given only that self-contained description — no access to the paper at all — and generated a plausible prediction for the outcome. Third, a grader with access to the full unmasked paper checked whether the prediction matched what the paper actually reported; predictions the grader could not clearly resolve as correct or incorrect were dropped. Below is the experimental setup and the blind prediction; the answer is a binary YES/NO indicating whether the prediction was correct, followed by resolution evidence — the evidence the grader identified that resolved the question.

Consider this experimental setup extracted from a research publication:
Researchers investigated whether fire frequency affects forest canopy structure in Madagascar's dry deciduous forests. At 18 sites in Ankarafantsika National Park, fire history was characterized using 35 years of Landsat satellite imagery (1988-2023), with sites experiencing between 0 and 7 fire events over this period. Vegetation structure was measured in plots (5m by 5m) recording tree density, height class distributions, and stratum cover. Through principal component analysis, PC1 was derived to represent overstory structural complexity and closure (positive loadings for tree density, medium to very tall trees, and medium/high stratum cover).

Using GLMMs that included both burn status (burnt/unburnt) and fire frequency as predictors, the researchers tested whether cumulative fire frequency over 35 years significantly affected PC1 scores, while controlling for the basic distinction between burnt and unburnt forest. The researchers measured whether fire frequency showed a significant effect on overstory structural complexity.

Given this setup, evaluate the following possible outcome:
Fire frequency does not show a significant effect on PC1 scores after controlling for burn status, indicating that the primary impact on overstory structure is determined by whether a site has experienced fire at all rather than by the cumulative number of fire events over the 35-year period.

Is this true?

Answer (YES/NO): YES